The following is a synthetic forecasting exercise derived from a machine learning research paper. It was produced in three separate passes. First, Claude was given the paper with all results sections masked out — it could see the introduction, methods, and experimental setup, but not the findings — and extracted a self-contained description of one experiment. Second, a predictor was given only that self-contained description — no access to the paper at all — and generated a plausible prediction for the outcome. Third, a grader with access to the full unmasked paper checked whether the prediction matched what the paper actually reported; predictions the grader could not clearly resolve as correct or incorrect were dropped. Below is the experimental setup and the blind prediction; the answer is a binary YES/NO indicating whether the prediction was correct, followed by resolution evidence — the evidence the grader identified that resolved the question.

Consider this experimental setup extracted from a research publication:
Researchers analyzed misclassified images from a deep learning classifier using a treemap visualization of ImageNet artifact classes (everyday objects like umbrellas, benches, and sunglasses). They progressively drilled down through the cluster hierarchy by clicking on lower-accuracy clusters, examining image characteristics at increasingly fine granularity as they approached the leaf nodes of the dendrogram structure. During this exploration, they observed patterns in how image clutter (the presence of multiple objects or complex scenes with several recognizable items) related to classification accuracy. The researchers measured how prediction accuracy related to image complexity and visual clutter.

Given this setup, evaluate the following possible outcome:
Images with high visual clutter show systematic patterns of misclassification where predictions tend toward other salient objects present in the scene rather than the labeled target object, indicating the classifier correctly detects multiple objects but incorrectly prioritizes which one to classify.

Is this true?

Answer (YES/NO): YES